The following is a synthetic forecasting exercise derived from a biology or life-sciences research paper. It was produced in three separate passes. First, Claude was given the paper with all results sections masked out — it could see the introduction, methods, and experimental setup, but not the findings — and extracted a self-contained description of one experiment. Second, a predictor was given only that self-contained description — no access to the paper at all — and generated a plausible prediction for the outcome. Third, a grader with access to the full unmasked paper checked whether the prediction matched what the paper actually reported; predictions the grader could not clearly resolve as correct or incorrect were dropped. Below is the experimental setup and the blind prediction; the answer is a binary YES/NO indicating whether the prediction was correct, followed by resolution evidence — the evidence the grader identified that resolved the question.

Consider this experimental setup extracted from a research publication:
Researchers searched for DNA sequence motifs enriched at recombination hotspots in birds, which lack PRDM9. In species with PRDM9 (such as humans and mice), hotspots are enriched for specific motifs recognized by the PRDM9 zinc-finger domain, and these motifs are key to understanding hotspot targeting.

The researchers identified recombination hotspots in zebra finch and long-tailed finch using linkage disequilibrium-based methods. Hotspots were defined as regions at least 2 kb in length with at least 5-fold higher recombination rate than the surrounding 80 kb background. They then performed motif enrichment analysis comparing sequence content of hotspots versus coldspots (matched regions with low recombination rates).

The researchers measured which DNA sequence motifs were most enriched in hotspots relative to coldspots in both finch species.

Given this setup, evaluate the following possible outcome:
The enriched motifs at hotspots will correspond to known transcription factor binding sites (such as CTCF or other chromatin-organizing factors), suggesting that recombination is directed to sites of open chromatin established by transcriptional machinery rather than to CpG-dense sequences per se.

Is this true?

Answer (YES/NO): NO